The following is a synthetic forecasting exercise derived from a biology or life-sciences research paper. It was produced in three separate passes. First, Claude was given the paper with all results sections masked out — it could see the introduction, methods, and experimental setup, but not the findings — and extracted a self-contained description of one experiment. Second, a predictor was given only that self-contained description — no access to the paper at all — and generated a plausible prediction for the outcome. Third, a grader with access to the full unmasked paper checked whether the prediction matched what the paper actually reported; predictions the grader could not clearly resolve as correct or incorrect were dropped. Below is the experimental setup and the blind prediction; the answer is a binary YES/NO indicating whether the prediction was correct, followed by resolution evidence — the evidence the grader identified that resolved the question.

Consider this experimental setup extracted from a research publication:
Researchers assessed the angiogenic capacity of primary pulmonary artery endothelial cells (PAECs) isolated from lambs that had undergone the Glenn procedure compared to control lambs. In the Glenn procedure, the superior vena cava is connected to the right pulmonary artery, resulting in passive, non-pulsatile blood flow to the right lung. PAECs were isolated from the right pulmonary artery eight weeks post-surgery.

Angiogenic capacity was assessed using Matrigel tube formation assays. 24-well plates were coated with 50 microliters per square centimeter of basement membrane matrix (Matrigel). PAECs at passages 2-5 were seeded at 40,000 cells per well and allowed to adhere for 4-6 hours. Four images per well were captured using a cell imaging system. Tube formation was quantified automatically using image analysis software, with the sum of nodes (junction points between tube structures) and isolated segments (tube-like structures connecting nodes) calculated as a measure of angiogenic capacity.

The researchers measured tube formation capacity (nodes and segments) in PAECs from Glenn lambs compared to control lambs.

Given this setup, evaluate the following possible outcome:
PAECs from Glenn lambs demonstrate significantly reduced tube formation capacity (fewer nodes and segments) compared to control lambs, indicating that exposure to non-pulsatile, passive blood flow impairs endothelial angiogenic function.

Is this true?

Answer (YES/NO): NO